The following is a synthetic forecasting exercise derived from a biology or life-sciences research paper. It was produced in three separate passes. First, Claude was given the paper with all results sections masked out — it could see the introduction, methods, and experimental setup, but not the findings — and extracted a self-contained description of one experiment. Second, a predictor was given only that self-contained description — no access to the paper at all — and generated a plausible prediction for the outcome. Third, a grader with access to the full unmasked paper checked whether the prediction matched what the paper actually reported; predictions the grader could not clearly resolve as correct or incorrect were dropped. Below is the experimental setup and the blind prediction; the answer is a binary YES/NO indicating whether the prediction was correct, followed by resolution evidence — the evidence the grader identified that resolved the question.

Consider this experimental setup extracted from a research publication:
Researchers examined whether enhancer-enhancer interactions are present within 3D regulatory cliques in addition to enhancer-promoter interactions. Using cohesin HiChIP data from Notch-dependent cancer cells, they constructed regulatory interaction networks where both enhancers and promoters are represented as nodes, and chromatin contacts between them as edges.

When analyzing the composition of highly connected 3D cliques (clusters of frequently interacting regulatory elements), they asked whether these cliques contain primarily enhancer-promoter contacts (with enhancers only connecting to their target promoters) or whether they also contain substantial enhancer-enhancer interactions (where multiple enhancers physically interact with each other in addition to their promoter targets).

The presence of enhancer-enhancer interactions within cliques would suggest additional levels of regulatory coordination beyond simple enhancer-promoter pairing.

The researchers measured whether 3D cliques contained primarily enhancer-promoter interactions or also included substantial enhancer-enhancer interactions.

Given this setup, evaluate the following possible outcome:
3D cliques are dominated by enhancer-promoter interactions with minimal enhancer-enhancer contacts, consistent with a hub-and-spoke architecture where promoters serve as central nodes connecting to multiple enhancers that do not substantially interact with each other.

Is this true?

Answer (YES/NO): NO